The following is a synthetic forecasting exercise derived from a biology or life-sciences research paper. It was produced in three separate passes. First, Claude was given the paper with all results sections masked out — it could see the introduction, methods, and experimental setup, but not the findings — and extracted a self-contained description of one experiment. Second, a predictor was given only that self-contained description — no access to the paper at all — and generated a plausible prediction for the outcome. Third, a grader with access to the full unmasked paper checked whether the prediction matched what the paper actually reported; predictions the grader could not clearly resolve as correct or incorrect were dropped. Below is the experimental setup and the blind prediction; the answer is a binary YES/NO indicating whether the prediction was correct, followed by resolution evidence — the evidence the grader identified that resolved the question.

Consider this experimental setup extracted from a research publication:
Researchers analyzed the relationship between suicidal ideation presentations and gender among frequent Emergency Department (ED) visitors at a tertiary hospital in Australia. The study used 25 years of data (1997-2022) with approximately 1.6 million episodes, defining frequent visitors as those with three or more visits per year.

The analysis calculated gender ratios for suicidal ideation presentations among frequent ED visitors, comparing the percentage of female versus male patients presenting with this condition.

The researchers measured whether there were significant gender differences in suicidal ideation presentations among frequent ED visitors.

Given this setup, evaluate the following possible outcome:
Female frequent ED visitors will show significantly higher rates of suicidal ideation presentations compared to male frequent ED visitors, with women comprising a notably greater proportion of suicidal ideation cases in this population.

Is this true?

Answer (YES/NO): YES